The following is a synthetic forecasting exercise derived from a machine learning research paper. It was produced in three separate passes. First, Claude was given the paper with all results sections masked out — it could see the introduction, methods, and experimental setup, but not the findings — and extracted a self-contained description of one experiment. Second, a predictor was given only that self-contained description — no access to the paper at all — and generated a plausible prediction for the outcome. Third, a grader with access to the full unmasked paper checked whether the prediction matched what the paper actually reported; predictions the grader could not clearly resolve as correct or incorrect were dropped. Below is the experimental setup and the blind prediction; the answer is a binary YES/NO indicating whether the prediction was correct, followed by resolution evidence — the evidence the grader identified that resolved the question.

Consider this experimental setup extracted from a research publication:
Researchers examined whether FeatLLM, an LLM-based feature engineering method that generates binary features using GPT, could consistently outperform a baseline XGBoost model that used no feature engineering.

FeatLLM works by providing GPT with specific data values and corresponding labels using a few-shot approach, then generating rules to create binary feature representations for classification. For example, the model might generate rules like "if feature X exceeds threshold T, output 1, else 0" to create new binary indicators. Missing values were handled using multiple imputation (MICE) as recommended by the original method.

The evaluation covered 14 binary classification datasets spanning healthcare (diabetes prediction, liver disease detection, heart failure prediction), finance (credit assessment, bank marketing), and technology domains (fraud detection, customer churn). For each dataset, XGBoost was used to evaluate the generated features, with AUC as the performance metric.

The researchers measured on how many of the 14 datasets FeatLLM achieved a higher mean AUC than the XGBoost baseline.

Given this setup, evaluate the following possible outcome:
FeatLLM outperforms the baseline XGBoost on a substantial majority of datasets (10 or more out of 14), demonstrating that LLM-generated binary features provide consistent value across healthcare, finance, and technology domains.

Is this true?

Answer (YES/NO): NO